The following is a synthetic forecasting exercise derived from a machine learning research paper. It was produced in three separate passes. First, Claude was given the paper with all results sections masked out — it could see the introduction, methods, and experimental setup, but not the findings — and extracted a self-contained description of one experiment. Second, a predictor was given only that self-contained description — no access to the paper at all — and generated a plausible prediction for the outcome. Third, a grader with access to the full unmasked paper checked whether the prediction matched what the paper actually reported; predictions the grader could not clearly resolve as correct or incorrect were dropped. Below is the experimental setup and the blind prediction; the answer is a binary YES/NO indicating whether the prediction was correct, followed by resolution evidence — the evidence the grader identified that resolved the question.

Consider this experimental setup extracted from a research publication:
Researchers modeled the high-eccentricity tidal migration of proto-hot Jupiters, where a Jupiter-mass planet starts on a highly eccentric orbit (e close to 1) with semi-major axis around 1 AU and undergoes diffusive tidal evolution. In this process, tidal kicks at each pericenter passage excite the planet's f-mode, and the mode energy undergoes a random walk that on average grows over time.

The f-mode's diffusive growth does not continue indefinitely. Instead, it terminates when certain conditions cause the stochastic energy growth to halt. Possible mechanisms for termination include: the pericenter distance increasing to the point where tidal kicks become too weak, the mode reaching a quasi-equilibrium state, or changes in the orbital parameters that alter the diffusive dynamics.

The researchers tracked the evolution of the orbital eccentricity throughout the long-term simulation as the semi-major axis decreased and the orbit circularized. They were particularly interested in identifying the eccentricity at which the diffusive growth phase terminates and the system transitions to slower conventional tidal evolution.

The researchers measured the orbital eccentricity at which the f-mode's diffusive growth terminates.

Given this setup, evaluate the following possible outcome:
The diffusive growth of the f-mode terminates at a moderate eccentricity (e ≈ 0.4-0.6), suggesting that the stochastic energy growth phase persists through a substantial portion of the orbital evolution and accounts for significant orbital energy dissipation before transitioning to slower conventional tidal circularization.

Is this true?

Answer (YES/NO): NO